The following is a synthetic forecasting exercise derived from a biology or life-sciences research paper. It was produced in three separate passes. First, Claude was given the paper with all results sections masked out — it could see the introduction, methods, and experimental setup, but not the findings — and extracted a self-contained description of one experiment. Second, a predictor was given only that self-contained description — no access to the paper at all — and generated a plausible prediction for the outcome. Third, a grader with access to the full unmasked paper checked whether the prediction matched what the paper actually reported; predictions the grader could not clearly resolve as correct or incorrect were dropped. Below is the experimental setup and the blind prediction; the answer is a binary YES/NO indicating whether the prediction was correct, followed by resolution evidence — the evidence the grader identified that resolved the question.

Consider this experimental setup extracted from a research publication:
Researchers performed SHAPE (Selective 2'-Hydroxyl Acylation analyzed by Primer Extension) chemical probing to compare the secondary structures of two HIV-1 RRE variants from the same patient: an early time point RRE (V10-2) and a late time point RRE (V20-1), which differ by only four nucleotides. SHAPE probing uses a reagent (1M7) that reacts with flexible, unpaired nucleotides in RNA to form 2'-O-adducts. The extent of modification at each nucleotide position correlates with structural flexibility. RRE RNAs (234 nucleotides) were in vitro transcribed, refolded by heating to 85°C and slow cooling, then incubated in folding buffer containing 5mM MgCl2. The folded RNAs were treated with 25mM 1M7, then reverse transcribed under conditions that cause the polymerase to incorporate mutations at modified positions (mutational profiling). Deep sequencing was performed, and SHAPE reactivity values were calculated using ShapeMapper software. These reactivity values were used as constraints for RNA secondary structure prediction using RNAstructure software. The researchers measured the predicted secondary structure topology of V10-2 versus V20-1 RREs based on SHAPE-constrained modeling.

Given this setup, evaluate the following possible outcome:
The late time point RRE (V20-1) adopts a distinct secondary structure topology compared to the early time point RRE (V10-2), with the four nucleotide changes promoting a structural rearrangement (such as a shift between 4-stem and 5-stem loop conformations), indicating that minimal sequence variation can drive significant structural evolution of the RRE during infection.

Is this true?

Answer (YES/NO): YES